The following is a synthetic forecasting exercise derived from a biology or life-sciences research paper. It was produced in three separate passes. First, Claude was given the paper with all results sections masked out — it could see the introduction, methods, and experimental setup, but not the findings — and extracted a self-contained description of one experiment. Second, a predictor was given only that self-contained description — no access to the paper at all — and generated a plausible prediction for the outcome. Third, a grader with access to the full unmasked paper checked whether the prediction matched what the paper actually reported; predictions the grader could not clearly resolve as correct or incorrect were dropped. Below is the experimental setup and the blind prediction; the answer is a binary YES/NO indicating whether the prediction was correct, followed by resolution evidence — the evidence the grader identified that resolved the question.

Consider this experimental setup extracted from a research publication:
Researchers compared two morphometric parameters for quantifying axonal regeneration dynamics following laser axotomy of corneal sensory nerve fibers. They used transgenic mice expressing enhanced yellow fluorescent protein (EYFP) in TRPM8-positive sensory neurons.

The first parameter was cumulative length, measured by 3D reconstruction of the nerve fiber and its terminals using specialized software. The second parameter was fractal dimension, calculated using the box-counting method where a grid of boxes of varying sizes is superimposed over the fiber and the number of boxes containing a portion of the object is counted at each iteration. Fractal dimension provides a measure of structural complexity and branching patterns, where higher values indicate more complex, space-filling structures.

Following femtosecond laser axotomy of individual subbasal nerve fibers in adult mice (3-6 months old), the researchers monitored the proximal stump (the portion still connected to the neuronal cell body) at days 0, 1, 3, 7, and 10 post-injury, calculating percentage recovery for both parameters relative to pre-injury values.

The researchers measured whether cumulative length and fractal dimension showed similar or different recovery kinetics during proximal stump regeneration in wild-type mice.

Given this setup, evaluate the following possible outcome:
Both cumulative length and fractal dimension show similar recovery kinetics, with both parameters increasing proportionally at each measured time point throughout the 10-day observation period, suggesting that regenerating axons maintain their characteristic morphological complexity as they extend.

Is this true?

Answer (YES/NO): NO